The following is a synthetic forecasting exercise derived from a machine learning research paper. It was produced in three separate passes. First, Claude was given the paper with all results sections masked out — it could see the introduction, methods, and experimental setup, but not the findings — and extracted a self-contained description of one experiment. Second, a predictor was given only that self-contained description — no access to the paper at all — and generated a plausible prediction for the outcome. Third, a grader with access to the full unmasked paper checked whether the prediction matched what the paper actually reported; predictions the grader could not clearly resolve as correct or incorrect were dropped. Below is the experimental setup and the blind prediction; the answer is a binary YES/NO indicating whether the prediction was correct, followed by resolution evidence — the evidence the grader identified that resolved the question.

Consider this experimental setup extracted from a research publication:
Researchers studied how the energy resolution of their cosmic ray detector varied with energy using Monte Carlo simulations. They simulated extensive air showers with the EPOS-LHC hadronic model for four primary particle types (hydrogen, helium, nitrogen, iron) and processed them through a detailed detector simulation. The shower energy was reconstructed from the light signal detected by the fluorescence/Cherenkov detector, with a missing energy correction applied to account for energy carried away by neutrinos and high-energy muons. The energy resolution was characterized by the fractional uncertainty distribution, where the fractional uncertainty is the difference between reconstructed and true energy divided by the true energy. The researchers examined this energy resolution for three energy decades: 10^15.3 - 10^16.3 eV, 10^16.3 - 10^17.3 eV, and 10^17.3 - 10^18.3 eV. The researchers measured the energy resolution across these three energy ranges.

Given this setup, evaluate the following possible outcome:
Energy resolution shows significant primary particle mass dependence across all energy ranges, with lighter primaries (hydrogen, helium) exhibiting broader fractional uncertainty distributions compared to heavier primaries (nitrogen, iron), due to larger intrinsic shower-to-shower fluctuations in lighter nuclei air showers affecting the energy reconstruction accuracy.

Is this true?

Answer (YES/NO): NO